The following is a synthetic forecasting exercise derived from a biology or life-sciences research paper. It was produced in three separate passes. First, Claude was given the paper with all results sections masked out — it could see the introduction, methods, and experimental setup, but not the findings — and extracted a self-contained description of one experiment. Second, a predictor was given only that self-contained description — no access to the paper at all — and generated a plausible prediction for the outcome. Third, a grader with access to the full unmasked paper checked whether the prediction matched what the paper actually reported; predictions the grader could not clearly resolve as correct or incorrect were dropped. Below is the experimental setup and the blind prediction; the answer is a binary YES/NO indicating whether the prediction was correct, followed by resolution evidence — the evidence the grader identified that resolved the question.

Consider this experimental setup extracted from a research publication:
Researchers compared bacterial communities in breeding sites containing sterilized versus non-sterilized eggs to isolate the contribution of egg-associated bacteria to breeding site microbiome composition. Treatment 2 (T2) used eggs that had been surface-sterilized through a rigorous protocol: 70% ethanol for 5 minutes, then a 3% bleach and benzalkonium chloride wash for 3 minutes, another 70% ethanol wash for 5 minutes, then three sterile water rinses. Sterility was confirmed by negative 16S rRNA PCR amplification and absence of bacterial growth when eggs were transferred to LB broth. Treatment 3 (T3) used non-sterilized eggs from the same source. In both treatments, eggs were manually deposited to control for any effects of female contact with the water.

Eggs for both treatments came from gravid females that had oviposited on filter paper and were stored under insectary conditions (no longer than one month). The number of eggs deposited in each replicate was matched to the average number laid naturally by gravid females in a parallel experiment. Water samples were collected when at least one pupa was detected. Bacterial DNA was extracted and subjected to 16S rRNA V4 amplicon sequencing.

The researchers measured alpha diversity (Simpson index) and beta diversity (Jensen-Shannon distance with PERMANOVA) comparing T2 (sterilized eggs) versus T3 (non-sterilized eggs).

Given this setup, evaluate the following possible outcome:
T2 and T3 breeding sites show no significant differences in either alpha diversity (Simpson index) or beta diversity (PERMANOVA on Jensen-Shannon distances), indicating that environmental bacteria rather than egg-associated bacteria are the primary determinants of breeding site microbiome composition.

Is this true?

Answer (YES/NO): NO